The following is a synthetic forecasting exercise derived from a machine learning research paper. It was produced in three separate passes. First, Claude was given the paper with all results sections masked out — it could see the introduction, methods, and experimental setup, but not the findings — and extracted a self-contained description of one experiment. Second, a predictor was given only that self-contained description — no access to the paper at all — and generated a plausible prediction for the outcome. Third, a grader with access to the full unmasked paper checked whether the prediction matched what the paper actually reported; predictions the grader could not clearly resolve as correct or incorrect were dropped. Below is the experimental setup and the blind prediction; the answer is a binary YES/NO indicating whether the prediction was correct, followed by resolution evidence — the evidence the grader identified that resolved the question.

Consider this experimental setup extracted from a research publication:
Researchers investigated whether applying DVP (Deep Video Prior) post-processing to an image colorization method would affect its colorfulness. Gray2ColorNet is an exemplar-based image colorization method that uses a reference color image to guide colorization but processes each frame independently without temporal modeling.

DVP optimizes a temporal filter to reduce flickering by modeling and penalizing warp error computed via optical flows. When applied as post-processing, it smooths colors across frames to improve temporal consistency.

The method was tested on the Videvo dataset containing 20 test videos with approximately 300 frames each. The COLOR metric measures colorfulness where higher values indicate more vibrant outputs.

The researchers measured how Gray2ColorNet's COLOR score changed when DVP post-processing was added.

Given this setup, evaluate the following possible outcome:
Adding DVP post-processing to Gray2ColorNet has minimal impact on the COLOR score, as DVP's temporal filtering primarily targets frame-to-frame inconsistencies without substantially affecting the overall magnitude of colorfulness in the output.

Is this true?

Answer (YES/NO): NO